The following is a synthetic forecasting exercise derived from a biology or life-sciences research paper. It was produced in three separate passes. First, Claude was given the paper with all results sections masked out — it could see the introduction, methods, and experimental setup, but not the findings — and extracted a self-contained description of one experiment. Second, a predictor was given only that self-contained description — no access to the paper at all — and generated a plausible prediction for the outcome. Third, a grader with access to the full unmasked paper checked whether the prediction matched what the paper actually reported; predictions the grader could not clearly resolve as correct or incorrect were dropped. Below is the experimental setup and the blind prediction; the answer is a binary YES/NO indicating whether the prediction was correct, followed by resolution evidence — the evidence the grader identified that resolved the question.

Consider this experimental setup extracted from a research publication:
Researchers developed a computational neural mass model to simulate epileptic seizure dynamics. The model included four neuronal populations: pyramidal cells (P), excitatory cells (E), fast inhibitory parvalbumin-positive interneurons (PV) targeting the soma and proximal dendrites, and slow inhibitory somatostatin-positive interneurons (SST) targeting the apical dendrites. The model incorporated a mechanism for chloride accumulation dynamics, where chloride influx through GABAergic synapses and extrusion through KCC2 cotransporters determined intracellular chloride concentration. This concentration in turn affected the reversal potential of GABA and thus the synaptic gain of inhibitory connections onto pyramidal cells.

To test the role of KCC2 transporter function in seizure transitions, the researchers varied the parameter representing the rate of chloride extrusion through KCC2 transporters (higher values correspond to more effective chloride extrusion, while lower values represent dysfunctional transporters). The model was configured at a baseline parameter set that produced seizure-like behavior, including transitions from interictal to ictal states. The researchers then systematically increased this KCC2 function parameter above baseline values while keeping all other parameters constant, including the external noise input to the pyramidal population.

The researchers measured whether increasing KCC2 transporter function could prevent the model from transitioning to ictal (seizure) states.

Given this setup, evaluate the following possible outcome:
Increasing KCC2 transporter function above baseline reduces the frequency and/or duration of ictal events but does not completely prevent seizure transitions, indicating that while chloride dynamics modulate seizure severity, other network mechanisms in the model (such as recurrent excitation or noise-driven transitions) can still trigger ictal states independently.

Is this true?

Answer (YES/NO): NO